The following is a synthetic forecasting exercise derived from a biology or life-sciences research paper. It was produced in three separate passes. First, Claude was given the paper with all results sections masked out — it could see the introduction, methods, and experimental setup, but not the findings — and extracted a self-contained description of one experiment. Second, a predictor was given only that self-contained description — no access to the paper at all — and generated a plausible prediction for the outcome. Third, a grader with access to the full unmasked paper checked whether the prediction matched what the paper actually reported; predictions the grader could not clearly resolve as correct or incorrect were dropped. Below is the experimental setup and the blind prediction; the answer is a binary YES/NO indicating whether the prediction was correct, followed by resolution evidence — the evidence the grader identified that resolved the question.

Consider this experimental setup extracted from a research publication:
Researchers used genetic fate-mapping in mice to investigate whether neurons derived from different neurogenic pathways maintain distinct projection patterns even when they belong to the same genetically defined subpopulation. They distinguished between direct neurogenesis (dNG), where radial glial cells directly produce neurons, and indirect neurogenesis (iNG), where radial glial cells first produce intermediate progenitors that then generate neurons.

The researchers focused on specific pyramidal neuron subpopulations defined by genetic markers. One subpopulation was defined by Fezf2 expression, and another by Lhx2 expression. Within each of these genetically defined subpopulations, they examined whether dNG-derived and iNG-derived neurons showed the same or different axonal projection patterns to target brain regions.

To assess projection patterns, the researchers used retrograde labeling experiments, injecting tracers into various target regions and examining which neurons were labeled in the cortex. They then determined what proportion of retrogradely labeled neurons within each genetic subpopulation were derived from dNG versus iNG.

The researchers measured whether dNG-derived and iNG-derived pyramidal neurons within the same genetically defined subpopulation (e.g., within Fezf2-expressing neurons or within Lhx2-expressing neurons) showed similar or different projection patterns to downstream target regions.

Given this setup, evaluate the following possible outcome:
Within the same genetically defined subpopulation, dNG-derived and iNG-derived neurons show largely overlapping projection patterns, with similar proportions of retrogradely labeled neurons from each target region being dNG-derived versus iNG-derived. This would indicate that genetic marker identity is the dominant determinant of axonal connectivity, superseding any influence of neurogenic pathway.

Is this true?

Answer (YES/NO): NO